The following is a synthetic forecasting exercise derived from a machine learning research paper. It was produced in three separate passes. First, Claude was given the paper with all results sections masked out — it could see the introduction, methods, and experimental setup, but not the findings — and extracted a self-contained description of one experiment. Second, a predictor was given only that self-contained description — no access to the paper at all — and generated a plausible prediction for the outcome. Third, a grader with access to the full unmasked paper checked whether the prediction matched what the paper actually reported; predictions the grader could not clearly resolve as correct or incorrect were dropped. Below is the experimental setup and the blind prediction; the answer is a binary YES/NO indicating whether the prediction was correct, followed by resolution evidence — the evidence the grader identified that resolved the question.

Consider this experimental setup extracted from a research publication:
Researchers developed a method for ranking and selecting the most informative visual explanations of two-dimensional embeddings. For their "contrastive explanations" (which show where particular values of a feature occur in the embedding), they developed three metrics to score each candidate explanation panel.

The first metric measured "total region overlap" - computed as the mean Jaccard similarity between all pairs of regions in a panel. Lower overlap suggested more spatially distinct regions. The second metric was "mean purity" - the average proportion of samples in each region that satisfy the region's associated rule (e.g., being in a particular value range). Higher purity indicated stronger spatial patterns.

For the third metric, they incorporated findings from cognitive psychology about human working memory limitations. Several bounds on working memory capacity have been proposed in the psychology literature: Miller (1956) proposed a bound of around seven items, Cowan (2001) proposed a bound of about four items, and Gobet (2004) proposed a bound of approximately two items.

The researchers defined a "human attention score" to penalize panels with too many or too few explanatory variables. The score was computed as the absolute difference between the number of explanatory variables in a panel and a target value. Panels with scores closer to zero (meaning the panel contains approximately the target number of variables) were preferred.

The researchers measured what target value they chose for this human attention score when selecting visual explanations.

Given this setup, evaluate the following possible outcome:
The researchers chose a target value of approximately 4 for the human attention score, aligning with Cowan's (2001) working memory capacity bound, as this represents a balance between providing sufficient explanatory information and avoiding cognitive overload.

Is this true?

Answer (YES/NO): NO